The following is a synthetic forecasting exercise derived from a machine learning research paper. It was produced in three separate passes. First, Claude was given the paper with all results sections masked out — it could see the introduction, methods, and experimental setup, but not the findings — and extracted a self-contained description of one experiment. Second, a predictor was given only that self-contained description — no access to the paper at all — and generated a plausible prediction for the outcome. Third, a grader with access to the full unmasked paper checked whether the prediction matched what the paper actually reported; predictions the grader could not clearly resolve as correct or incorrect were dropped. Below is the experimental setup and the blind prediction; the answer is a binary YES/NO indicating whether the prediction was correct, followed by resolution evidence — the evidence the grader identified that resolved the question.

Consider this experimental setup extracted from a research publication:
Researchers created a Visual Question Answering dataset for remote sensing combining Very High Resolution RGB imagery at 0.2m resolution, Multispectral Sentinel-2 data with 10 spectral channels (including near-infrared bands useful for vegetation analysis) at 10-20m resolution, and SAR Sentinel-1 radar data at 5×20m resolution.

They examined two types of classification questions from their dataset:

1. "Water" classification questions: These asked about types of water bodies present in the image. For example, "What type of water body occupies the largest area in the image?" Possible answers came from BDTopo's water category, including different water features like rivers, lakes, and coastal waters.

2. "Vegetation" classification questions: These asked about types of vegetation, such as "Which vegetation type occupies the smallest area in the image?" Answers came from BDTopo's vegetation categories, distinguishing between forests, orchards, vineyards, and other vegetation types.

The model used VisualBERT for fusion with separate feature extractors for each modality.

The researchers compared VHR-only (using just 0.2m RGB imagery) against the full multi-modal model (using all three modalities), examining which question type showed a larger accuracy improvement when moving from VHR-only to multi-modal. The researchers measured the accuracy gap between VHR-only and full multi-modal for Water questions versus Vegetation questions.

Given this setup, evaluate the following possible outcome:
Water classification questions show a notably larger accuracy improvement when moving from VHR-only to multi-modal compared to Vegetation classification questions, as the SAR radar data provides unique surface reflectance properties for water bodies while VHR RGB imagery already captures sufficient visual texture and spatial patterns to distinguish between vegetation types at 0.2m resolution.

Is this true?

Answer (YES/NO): YES